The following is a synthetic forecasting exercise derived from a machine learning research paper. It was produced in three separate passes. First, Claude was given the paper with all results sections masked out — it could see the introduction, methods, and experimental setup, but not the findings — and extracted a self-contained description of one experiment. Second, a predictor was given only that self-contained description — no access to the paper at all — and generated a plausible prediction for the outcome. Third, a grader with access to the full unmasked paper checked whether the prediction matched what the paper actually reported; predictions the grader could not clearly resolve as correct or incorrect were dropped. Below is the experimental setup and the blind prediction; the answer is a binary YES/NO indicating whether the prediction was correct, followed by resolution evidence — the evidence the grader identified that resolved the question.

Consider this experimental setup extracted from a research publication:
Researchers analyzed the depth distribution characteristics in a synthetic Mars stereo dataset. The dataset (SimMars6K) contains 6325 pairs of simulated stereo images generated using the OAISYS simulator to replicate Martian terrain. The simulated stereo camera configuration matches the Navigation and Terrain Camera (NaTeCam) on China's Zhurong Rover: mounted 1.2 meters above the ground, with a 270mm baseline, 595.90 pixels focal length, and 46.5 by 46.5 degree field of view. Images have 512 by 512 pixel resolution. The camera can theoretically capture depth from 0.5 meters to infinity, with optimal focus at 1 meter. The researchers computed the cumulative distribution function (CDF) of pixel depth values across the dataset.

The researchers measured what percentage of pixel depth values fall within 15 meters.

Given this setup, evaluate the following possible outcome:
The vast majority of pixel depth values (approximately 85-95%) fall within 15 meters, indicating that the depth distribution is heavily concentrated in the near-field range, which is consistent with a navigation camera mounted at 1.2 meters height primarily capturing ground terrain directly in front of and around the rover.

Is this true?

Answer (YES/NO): YES